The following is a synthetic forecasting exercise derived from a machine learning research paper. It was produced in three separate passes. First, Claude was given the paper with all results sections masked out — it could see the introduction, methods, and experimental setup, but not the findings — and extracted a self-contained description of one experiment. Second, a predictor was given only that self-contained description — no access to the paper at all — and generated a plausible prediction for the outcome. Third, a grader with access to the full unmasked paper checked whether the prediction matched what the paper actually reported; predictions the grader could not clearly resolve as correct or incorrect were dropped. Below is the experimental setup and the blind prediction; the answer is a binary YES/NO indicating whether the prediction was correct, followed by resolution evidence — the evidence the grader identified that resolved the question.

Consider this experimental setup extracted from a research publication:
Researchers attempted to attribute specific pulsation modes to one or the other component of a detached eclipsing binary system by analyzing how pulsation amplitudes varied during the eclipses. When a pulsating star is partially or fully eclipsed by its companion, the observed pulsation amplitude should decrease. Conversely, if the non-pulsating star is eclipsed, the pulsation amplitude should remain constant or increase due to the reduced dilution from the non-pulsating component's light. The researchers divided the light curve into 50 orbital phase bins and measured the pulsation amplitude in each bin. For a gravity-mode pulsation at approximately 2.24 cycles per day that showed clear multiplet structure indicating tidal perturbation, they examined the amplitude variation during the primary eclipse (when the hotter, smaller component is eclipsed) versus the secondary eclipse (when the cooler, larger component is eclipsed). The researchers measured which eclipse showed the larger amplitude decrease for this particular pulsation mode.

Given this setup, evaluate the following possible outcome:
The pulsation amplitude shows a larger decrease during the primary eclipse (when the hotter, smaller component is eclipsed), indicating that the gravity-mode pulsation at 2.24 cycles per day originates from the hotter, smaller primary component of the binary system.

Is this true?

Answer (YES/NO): YES